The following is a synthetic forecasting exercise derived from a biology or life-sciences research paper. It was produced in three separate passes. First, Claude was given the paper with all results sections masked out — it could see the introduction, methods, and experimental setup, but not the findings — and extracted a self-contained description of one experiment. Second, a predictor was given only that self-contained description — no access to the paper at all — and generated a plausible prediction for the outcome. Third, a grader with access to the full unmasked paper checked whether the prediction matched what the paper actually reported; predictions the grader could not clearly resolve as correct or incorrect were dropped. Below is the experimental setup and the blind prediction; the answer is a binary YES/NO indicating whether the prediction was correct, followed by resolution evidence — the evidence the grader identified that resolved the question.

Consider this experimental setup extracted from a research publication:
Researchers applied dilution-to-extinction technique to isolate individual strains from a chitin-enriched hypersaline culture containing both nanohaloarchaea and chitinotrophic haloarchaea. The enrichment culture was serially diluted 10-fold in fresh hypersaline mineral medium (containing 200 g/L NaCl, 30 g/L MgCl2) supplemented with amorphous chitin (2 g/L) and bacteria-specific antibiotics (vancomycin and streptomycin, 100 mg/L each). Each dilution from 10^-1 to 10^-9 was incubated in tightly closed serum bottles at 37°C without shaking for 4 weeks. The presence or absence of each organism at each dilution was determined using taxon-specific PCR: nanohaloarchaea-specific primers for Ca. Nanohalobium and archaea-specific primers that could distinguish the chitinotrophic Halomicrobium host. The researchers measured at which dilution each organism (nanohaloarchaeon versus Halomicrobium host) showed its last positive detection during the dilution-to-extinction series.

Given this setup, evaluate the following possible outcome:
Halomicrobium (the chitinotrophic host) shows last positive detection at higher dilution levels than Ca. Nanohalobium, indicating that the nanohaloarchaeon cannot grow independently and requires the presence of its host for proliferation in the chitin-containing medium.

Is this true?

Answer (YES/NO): YES